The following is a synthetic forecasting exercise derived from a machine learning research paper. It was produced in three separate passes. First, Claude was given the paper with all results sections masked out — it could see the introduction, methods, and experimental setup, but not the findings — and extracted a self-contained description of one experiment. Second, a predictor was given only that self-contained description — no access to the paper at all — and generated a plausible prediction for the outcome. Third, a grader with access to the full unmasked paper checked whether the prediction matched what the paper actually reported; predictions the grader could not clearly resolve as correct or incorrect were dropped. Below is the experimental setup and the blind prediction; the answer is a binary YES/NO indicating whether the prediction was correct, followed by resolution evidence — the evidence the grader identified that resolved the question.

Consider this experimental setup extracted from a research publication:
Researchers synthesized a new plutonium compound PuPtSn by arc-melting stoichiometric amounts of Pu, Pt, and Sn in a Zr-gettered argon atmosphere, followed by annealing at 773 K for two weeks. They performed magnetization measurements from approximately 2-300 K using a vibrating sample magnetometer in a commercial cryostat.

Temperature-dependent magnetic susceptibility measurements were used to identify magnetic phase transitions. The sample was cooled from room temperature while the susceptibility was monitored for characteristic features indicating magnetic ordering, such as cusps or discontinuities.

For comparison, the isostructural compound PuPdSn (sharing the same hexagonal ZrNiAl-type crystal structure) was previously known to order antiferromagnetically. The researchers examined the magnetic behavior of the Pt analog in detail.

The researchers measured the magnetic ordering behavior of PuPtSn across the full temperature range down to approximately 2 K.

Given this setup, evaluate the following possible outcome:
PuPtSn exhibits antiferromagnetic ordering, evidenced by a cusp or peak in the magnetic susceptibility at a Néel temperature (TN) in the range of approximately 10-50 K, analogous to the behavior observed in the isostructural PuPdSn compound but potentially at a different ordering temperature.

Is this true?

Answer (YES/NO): YES